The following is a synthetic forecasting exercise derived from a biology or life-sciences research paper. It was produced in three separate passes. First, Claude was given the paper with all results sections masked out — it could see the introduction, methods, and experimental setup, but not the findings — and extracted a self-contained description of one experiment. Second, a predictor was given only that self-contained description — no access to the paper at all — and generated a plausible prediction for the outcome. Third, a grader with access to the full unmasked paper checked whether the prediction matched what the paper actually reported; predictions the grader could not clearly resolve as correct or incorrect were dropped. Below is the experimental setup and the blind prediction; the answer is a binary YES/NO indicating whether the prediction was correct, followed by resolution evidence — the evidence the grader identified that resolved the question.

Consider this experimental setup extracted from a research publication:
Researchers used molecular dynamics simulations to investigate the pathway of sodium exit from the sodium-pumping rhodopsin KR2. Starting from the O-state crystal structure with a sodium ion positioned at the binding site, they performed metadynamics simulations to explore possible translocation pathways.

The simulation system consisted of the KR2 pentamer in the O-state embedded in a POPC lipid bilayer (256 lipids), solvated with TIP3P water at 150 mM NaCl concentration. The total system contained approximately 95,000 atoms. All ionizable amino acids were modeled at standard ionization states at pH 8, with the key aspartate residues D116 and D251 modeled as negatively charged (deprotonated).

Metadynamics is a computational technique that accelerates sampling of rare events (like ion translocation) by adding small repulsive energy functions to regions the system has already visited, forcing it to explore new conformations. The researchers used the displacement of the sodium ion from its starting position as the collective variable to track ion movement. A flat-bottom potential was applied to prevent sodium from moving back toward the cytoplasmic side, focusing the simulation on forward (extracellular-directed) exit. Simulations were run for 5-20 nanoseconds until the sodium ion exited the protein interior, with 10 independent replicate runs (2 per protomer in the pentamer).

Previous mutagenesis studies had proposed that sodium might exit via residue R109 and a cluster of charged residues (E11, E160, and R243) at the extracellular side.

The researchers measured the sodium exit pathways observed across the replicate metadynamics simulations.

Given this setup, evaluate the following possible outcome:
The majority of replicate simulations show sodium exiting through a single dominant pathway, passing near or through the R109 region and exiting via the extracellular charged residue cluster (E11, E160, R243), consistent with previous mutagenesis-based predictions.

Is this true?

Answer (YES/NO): NO